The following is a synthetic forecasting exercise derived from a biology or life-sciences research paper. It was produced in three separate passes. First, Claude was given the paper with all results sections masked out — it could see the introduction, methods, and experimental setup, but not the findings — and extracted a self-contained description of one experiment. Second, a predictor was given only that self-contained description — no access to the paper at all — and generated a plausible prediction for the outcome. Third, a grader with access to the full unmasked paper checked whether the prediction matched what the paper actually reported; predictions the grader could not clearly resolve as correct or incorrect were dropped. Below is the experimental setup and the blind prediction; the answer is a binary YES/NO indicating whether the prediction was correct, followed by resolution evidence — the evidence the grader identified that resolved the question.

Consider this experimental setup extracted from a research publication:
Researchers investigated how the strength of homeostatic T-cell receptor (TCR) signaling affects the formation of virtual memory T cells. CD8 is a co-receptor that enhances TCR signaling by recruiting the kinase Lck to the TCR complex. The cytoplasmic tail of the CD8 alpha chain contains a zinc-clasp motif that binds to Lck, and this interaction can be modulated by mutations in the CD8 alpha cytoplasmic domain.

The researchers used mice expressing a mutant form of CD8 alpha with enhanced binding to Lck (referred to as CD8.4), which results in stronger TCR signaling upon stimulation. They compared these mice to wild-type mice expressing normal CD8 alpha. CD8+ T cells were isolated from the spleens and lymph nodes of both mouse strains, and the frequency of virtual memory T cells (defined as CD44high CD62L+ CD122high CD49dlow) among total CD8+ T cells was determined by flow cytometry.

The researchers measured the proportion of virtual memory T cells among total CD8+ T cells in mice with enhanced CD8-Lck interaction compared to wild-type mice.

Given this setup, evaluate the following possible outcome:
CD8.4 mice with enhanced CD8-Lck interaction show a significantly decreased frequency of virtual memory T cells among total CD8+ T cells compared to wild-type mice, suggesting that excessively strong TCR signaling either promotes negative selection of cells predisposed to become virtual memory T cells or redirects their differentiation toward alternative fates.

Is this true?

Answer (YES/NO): NO